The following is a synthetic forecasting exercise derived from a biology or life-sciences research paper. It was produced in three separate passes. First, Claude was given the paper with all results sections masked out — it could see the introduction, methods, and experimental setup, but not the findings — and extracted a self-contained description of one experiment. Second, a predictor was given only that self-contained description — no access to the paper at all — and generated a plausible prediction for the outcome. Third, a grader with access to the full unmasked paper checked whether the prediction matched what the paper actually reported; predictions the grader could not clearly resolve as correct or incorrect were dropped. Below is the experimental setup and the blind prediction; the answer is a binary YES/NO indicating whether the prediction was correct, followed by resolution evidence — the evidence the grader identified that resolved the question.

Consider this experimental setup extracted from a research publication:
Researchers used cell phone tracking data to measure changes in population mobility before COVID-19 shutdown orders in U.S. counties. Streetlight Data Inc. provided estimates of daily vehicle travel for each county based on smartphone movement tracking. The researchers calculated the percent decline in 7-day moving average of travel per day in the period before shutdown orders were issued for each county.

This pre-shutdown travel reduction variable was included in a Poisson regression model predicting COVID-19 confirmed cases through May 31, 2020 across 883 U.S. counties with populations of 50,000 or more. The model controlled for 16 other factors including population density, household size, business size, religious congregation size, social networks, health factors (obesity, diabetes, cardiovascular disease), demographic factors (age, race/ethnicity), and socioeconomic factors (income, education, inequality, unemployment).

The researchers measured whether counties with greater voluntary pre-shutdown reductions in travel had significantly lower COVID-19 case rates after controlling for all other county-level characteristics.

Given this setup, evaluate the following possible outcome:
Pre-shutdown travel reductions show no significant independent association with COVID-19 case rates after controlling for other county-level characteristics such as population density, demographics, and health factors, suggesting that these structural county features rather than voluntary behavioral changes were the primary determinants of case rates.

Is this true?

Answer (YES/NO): NO